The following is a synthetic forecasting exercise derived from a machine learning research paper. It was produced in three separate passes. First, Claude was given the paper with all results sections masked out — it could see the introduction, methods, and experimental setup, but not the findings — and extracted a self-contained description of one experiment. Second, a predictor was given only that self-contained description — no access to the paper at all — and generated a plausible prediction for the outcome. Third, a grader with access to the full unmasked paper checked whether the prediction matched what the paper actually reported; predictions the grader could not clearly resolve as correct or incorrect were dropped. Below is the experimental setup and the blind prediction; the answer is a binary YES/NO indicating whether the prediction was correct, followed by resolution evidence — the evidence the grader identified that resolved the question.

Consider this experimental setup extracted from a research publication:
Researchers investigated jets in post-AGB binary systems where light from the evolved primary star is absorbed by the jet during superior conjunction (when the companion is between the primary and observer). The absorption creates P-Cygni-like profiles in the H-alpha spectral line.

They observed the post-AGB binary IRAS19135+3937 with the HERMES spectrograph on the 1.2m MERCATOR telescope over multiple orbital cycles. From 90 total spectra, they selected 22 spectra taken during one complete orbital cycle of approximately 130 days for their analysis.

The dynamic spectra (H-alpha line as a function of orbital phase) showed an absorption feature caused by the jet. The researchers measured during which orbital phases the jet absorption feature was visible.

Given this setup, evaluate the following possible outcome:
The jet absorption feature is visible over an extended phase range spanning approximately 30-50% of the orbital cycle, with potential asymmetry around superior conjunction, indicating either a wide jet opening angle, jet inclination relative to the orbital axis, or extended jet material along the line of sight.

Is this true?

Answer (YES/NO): YES